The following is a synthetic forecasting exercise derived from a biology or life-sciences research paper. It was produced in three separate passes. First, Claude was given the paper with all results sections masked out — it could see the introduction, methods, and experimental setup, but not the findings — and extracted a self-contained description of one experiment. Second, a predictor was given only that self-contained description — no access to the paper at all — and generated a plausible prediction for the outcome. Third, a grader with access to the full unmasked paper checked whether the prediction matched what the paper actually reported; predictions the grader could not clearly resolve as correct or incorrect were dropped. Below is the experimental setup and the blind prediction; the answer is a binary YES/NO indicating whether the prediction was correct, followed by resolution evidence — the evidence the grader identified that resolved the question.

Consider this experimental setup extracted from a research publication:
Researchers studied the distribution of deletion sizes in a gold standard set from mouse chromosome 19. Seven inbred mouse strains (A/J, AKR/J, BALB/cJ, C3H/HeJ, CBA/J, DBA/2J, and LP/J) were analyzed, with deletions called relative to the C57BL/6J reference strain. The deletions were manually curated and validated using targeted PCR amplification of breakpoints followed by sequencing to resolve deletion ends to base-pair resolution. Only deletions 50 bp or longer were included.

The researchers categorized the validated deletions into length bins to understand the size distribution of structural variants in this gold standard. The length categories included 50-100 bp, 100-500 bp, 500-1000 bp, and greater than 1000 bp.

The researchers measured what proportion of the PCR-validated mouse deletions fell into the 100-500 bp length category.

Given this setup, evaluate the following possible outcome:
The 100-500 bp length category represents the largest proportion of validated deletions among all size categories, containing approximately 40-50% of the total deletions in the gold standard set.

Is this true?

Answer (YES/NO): YES